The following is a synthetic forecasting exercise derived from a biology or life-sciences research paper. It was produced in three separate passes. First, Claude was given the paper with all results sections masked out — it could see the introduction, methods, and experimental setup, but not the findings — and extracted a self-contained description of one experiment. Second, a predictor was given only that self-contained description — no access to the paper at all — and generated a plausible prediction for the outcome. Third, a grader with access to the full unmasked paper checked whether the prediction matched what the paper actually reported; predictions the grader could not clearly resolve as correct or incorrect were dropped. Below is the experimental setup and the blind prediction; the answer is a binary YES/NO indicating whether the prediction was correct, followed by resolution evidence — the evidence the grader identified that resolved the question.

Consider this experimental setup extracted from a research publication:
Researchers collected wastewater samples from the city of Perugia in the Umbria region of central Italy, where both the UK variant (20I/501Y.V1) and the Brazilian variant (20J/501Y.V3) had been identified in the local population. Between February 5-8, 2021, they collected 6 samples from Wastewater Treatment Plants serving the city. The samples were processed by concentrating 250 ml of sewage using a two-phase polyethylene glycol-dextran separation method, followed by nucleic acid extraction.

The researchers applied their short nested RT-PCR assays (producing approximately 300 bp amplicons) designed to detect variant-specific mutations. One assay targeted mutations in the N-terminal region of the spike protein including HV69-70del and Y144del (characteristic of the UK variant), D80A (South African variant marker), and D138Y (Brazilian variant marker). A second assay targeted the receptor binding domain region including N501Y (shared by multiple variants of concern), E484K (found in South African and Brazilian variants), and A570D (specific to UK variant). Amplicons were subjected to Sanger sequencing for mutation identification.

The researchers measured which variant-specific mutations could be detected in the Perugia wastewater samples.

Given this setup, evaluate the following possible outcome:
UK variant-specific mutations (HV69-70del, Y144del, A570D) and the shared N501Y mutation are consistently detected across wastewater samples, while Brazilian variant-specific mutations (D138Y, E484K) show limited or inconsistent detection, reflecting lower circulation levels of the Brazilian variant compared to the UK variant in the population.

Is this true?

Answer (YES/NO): NO